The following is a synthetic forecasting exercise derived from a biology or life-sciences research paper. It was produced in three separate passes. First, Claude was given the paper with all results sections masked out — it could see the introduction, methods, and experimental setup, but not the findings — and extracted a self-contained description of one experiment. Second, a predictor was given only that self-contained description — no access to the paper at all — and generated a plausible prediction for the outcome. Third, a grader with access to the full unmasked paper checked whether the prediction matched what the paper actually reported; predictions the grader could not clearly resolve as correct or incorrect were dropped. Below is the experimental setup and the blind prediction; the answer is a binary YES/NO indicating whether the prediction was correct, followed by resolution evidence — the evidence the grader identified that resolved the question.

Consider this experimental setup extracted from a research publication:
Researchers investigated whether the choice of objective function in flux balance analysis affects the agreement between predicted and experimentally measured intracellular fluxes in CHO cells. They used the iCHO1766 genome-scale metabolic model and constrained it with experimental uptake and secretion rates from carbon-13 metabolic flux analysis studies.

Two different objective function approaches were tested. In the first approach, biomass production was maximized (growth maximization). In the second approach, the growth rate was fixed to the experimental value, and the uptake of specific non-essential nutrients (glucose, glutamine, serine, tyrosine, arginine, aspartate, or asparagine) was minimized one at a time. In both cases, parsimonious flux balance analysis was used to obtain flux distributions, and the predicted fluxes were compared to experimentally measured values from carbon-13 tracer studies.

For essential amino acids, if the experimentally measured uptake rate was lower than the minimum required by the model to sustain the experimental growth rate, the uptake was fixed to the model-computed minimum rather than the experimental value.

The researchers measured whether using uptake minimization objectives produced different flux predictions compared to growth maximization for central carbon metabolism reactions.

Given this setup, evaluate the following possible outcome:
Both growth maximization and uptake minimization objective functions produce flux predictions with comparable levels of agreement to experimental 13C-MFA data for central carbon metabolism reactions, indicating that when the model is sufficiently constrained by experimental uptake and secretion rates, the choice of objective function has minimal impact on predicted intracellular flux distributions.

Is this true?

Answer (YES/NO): YES